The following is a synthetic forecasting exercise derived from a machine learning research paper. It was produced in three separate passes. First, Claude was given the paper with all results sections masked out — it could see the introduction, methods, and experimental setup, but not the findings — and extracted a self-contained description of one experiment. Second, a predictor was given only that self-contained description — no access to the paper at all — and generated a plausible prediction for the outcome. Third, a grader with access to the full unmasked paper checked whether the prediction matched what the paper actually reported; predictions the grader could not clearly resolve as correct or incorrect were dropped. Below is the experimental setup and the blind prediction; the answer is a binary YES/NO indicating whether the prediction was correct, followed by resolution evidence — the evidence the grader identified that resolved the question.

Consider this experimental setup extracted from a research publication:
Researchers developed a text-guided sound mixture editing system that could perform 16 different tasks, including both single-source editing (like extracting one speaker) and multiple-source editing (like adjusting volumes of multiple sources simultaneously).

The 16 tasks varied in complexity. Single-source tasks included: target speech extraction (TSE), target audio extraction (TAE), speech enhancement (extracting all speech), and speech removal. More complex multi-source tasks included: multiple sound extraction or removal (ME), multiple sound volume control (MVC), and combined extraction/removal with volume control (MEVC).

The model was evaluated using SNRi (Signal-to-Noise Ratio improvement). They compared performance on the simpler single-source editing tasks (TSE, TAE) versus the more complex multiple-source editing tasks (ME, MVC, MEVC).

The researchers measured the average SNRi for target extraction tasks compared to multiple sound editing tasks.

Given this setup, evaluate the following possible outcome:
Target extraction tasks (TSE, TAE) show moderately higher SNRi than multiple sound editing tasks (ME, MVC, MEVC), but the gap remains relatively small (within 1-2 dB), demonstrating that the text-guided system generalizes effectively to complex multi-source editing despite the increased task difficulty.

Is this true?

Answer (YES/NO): NO